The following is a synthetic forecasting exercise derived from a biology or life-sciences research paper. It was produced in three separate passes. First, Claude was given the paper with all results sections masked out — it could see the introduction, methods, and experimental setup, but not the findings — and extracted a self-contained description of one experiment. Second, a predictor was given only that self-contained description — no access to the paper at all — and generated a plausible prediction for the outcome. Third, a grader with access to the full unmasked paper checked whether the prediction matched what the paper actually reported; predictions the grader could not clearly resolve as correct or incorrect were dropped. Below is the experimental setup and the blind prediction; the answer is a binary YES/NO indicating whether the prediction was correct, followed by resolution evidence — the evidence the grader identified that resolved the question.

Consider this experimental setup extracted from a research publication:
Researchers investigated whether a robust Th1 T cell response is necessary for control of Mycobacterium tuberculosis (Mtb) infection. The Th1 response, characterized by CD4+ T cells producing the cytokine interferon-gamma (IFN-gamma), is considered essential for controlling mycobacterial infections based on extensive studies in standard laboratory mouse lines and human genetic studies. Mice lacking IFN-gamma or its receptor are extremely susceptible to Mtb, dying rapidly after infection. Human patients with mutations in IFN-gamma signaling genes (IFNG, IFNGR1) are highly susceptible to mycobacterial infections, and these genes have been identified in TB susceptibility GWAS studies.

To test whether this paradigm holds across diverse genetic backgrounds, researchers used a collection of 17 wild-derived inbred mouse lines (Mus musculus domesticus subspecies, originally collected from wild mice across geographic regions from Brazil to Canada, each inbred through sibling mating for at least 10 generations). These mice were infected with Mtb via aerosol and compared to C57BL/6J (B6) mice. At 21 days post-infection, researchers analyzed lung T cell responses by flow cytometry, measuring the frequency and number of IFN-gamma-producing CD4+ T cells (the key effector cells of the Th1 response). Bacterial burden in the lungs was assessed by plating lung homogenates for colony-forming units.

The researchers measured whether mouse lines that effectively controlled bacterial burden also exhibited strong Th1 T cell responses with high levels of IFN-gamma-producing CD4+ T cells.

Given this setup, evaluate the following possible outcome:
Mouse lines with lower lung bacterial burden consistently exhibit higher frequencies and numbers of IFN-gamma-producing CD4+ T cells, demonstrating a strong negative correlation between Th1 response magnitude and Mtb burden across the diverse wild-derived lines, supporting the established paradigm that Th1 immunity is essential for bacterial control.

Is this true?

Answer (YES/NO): NO